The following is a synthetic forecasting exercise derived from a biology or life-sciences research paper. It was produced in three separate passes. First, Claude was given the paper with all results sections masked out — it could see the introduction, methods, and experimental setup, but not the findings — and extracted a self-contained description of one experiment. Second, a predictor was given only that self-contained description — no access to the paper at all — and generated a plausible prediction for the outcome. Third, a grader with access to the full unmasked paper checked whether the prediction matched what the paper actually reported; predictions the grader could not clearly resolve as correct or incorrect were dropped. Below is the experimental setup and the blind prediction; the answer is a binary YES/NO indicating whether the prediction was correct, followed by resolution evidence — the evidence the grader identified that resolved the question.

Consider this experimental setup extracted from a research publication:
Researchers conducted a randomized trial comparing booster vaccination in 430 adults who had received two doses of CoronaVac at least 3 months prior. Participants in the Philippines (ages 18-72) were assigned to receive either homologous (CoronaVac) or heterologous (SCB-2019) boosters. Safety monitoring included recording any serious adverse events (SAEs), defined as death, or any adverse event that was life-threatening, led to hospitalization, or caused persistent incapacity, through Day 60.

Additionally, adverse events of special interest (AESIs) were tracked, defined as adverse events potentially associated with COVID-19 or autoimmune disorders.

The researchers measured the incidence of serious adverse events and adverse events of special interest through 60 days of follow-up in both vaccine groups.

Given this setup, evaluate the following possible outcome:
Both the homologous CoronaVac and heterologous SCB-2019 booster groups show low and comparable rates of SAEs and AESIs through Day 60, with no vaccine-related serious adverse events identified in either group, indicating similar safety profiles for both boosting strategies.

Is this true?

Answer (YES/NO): YES